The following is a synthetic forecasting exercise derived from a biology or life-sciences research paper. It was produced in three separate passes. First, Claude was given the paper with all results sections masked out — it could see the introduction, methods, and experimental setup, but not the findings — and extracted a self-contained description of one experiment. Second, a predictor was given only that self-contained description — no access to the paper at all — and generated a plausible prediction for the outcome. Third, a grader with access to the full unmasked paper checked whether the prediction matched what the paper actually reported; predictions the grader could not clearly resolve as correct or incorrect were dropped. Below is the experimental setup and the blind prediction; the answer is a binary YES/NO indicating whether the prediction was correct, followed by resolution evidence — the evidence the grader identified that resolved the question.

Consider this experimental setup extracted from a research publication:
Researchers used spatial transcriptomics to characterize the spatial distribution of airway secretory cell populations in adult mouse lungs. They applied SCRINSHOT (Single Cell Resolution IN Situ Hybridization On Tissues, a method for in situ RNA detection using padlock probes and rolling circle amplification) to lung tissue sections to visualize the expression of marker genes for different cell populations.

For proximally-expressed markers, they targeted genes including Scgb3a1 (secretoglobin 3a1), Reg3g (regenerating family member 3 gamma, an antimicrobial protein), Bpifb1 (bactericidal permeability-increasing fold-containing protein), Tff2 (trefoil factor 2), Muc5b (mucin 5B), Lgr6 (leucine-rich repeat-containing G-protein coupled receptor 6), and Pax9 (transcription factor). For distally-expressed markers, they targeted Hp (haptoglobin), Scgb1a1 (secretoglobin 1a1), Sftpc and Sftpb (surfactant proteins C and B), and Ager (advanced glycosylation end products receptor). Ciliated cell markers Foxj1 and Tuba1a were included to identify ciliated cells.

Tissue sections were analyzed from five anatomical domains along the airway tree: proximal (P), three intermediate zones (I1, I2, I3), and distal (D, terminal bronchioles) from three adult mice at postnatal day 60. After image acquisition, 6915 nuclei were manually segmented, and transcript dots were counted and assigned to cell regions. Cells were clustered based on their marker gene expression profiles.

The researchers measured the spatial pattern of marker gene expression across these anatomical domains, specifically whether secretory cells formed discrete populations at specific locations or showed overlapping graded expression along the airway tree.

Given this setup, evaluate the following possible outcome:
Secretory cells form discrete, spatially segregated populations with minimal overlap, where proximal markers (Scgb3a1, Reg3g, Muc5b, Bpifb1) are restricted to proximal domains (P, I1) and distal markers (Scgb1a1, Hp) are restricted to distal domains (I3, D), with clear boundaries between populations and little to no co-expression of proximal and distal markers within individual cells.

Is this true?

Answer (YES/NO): NO